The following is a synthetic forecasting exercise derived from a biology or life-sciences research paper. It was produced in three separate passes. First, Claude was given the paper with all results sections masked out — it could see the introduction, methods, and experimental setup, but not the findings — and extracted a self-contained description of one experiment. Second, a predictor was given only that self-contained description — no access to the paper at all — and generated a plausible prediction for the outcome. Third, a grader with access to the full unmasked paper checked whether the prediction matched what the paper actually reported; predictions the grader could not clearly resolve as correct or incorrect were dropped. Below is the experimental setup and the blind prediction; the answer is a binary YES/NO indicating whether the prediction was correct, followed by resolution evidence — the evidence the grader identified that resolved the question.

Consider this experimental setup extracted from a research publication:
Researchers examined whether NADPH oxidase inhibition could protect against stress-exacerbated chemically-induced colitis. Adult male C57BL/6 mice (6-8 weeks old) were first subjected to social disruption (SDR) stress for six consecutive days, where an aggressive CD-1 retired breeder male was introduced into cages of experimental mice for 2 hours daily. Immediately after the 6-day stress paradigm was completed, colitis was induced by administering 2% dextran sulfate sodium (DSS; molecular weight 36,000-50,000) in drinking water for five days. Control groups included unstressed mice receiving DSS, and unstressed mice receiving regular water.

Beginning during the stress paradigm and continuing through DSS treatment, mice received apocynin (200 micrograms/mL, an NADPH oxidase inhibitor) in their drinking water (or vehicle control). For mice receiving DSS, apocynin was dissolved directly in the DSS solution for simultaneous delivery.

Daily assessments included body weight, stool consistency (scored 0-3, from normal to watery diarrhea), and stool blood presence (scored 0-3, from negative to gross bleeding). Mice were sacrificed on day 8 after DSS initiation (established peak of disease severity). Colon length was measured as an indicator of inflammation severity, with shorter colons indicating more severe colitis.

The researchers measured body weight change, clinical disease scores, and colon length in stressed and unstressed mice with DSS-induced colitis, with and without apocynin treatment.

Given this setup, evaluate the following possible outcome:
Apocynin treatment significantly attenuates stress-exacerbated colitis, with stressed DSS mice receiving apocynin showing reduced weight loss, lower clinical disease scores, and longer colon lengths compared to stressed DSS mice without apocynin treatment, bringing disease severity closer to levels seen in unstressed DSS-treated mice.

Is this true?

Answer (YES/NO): YES